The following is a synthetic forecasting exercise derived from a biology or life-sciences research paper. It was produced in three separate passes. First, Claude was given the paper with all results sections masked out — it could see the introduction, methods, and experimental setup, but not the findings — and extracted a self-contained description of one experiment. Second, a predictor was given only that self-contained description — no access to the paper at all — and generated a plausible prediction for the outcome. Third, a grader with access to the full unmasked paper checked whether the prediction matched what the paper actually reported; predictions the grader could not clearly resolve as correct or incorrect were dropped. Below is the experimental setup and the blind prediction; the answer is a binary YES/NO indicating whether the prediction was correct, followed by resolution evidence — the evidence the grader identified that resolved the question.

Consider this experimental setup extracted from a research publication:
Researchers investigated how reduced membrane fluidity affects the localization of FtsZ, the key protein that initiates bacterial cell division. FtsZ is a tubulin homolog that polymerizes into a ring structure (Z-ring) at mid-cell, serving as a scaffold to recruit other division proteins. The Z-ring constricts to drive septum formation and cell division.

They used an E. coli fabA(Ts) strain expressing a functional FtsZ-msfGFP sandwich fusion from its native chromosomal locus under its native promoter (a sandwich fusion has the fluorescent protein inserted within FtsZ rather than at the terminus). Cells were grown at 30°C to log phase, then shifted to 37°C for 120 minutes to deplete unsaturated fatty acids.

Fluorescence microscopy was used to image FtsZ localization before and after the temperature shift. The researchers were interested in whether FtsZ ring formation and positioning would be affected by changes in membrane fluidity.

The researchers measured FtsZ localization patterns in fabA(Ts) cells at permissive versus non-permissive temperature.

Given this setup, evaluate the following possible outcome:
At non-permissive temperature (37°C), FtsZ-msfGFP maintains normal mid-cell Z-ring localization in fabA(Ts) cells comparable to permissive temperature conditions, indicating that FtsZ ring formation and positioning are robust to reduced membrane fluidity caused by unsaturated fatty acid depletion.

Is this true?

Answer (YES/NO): NO